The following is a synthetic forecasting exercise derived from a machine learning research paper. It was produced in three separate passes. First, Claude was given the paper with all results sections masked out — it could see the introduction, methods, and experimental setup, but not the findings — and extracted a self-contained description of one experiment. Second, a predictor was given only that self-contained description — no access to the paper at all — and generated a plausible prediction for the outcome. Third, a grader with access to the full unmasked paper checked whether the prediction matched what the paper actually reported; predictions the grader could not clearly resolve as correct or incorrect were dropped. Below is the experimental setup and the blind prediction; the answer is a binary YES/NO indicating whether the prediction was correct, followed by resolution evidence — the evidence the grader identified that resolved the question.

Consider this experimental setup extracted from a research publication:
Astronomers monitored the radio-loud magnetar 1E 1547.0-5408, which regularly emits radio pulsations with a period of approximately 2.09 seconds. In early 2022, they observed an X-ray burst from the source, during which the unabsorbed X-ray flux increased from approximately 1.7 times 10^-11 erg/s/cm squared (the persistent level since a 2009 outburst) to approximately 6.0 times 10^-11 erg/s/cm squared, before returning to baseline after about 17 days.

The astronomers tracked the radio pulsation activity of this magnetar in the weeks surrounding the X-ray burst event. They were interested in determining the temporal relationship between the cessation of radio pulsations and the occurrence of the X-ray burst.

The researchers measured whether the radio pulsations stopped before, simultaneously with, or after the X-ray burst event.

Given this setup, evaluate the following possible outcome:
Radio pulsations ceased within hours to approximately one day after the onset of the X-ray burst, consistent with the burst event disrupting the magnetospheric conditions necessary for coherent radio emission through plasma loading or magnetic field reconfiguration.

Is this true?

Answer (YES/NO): NO